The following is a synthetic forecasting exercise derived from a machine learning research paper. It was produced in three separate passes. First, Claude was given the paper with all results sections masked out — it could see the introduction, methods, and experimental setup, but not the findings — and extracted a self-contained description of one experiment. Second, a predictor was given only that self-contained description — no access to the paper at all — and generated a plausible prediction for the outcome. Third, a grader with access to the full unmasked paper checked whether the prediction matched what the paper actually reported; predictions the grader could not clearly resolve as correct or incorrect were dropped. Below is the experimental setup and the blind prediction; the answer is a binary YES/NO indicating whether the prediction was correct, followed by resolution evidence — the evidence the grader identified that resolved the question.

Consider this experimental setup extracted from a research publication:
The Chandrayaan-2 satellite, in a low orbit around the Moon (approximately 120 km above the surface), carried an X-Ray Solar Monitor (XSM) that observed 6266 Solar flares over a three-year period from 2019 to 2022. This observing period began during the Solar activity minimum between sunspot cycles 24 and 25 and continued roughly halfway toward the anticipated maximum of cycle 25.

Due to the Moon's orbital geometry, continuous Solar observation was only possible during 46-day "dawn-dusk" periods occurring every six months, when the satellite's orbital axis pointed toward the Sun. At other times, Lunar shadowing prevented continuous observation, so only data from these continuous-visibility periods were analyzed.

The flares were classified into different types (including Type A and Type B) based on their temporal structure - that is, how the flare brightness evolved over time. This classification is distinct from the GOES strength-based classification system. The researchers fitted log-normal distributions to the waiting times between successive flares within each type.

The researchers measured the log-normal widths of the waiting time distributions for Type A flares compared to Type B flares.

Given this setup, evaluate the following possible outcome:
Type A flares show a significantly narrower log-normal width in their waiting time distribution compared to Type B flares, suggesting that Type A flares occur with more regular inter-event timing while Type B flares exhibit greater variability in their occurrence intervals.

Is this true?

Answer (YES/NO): NO